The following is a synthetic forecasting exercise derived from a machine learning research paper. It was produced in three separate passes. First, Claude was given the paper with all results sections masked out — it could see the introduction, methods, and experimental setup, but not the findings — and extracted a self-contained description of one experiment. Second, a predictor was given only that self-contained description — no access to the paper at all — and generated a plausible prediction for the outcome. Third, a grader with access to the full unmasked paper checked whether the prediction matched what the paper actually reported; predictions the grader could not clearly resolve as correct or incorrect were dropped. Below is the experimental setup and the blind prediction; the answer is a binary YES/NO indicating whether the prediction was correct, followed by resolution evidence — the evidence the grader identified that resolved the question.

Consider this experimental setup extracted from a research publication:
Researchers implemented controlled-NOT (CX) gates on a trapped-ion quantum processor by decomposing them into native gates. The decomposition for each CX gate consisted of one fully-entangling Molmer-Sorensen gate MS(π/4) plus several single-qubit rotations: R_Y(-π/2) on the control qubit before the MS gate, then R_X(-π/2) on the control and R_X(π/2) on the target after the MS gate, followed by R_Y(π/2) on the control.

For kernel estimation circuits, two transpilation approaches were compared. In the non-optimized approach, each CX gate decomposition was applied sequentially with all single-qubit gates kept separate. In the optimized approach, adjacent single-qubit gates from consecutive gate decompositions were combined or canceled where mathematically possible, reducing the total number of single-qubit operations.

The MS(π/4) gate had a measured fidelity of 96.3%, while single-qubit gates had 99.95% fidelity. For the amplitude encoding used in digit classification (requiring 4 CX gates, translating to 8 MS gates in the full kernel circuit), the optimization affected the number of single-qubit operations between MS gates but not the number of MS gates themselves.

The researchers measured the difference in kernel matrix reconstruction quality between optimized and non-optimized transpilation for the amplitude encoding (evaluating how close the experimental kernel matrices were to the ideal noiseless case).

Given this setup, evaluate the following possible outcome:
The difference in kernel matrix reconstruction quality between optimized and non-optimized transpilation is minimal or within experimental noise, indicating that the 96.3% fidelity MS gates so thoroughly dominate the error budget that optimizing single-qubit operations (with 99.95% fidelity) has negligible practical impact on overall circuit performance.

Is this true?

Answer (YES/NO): YES